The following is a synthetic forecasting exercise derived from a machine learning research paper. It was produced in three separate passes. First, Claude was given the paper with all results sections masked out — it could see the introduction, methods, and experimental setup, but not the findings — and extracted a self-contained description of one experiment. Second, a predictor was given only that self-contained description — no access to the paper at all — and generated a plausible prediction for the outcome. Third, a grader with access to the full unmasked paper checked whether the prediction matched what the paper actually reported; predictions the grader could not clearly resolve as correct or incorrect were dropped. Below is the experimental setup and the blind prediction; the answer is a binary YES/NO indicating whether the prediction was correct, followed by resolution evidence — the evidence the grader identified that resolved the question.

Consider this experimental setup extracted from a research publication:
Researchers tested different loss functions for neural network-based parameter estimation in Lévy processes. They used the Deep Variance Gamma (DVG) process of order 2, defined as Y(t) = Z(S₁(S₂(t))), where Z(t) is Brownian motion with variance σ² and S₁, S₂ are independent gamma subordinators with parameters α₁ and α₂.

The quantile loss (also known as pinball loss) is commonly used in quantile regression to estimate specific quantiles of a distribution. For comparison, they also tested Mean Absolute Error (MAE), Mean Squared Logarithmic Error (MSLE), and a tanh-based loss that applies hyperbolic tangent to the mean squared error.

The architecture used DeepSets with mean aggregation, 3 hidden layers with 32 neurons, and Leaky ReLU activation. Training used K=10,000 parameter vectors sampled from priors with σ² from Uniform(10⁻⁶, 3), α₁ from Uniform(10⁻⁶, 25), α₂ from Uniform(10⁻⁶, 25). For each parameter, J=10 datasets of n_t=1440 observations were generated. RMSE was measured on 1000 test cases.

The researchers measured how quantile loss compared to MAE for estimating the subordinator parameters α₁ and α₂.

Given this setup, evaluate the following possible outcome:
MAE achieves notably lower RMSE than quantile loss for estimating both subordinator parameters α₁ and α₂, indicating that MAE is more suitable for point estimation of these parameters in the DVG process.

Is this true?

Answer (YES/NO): YES